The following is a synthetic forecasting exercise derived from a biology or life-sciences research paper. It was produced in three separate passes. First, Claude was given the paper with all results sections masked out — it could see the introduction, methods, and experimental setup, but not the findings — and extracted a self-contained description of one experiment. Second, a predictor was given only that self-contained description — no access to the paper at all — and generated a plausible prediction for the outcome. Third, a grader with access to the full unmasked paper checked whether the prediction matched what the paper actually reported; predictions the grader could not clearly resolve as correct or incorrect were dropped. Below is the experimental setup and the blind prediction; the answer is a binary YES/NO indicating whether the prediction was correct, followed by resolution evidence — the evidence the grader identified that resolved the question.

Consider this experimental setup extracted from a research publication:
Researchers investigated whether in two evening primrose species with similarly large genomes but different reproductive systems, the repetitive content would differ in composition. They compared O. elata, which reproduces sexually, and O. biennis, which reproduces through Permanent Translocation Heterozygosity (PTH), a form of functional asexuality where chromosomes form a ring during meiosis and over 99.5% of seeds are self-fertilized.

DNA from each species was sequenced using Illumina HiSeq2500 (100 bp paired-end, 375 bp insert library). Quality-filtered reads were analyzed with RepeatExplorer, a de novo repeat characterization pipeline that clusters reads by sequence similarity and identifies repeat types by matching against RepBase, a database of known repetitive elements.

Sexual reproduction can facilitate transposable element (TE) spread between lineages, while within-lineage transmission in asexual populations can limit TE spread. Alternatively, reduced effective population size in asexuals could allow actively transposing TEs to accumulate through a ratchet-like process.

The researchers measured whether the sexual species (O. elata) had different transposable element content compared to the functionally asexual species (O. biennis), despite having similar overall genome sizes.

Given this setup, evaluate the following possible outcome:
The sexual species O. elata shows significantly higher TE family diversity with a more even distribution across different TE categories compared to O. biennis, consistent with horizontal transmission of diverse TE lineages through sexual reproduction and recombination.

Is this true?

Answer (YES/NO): NO